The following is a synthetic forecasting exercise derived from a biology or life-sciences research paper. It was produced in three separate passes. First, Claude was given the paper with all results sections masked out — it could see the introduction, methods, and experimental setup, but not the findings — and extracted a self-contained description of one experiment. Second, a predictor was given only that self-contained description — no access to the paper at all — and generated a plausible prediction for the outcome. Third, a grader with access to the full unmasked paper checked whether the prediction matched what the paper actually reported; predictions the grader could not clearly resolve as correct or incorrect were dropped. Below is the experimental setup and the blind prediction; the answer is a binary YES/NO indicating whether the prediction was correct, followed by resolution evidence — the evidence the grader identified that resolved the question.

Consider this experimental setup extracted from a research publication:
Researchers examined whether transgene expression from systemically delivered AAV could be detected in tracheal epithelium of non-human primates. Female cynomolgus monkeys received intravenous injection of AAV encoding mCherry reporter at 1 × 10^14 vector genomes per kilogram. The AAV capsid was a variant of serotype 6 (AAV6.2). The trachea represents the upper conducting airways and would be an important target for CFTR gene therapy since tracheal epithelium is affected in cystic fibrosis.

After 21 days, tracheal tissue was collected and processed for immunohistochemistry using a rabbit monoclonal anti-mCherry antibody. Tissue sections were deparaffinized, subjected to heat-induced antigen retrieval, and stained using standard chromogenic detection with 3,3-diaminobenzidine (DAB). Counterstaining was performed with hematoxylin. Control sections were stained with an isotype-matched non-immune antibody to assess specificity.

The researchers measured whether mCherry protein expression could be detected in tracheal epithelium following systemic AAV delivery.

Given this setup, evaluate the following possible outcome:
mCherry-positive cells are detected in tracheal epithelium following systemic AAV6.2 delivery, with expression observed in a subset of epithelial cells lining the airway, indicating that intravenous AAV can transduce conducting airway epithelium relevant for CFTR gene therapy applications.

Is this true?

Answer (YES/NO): YES